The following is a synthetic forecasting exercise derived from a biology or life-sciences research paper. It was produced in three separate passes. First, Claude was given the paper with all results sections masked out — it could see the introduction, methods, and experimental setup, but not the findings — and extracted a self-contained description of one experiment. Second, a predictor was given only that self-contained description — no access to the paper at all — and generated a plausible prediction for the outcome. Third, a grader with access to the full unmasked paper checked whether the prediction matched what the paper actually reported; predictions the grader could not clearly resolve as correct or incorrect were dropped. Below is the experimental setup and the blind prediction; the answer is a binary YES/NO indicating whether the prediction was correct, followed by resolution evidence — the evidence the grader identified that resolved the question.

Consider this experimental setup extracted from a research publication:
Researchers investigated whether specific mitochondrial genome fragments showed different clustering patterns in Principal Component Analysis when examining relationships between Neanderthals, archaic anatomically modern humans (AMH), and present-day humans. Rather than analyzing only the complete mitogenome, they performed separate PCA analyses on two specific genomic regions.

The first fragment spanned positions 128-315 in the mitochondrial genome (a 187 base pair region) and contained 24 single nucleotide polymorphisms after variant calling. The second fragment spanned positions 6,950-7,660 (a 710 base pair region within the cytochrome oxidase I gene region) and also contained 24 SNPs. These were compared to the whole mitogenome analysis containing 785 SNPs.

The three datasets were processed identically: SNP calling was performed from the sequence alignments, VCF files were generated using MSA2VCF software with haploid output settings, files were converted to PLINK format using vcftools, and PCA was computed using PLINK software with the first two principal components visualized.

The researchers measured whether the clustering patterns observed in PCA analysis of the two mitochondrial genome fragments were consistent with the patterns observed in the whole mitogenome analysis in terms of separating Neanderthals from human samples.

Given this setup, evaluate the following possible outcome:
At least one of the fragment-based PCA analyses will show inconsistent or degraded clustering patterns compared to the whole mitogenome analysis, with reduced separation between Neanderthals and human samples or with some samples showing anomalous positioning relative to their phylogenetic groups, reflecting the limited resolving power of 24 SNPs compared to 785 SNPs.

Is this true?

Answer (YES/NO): YES